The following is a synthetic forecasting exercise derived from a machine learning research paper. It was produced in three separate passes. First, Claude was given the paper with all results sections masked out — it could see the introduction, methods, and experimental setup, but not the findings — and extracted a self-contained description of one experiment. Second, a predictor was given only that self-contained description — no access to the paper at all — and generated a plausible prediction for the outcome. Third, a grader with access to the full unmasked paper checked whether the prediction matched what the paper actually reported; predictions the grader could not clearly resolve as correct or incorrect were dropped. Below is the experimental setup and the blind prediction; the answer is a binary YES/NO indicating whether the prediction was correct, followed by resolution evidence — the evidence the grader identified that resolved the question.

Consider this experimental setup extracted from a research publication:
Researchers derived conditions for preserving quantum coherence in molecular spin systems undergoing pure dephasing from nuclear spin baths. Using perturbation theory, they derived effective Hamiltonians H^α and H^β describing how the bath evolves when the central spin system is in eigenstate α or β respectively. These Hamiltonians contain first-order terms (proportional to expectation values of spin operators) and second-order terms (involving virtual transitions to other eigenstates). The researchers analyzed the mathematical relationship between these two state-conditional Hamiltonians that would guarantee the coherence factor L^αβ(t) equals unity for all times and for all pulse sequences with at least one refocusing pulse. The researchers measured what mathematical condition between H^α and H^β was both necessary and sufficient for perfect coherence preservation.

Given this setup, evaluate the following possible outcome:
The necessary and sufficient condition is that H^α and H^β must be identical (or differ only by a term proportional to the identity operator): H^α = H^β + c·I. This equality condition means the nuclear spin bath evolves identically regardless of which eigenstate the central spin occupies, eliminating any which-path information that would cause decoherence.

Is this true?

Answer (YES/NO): NO